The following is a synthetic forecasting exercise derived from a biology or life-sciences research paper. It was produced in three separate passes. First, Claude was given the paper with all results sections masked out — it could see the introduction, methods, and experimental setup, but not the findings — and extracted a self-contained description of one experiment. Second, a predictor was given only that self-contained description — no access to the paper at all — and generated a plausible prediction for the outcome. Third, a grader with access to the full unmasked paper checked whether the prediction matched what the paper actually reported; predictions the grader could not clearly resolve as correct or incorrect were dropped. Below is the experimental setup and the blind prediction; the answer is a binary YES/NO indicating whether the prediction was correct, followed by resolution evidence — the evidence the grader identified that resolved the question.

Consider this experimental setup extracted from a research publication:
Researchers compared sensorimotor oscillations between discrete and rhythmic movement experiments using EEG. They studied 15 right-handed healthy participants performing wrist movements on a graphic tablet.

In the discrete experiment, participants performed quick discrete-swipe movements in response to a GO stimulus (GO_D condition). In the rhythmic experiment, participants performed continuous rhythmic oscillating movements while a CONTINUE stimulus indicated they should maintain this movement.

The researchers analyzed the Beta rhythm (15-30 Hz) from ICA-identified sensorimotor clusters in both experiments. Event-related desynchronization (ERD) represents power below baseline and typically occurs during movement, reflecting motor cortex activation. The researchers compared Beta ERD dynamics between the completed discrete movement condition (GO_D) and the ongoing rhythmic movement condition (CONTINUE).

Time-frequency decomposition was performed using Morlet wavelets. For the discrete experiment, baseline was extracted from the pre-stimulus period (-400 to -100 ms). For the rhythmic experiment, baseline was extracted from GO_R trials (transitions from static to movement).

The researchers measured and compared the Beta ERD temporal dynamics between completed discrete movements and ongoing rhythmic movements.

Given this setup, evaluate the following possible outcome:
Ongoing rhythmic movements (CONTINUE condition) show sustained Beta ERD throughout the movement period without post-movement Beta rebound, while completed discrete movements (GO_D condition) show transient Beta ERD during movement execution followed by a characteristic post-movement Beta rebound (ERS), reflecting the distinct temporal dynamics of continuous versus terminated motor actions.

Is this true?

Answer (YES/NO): NO